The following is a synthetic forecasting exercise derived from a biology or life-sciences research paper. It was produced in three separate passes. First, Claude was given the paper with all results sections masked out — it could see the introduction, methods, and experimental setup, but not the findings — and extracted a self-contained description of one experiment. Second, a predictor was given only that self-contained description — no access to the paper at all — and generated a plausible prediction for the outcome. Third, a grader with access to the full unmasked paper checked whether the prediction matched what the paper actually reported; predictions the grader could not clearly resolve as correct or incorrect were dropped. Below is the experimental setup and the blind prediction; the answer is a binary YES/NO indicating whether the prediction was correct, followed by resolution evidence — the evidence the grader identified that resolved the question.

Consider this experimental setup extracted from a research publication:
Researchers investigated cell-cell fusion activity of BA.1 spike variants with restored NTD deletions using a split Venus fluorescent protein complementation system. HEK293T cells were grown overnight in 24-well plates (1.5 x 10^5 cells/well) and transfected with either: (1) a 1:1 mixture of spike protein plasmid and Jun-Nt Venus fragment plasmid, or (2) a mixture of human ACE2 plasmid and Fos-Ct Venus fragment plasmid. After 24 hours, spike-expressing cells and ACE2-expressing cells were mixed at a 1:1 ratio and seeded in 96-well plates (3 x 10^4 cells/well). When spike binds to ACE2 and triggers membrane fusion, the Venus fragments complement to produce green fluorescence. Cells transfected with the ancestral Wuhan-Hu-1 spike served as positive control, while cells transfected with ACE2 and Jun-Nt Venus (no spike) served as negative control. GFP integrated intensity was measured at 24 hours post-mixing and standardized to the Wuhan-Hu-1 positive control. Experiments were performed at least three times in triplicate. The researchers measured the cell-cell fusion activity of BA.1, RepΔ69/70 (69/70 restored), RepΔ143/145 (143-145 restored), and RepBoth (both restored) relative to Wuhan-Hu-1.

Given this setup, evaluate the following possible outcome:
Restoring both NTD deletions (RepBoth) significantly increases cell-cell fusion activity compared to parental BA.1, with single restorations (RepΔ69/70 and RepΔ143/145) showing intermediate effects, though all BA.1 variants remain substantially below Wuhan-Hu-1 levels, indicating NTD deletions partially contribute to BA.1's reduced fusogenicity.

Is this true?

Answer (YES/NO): NO